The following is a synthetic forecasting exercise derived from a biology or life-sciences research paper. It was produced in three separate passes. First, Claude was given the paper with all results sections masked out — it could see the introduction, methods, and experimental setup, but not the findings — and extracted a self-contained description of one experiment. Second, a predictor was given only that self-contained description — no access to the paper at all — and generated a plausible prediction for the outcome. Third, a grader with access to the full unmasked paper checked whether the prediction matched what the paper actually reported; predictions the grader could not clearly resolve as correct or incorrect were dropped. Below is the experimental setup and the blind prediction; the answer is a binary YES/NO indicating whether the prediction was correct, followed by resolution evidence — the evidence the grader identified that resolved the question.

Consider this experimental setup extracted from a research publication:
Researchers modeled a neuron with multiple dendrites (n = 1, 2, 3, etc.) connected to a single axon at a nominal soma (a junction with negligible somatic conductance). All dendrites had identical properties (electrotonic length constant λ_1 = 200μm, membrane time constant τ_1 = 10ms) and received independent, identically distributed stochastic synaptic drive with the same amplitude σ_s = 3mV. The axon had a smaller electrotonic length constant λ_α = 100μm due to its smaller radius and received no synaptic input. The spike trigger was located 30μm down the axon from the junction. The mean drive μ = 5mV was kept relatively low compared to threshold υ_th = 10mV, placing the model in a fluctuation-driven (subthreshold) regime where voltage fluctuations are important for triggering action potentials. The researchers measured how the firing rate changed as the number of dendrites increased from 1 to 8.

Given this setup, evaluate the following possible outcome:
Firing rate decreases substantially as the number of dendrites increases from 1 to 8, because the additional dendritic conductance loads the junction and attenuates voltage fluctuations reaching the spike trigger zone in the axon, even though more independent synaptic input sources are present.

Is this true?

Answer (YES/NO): YES